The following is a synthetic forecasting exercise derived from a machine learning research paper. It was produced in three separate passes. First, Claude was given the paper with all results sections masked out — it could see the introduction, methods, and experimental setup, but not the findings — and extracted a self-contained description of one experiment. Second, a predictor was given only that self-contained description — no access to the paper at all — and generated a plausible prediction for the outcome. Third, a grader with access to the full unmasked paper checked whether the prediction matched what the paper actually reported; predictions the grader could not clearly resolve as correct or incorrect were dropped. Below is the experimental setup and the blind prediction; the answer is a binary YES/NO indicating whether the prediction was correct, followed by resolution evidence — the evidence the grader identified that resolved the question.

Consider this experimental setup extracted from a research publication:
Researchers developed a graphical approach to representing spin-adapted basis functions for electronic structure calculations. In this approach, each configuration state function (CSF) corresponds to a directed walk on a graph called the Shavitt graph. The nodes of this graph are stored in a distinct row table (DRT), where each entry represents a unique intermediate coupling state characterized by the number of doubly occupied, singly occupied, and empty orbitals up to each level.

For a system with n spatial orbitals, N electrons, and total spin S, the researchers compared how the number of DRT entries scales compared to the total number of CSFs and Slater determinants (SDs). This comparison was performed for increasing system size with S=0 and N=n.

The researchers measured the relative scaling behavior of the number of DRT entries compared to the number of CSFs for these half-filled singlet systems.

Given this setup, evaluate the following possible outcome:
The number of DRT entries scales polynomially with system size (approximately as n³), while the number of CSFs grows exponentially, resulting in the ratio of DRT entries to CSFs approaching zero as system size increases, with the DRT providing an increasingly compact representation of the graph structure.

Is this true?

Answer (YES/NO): YES